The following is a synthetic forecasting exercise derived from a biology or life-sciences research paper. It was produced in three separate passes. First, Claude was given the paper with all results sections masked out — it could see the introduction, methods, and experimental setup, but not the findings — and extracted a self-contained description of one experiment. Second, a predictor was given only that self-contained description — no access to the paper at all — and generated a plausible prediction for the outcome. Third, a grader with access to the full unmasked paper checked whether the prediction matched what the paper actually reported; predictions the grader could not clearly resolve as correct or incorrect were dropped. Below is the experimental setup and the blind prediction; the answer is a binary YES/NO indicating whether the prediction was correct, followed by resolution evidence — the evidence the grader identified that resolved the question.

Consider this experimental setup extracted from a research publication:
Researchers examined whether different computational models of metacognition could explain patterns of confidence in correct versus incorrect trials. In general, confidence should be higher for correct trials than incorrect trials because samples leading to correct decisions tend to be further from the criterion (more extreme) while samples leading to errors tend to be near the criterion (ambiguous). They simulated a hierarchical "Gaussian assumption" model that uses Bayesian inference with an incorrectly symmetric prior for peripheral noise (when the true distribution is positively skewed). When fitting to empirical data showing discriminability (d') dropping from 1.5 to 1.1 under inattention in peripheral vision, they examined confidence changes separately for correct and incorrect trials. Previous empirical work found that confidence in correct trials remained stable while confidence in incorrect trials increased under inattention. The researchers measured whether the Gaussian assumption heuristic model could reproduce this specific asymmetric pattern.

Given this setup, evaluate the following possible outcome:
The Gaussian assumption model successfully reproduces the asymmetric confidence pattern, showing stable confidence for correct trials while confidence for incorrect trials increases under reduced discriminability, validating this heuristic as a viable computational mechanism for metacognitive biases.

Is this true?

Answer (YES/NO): YES